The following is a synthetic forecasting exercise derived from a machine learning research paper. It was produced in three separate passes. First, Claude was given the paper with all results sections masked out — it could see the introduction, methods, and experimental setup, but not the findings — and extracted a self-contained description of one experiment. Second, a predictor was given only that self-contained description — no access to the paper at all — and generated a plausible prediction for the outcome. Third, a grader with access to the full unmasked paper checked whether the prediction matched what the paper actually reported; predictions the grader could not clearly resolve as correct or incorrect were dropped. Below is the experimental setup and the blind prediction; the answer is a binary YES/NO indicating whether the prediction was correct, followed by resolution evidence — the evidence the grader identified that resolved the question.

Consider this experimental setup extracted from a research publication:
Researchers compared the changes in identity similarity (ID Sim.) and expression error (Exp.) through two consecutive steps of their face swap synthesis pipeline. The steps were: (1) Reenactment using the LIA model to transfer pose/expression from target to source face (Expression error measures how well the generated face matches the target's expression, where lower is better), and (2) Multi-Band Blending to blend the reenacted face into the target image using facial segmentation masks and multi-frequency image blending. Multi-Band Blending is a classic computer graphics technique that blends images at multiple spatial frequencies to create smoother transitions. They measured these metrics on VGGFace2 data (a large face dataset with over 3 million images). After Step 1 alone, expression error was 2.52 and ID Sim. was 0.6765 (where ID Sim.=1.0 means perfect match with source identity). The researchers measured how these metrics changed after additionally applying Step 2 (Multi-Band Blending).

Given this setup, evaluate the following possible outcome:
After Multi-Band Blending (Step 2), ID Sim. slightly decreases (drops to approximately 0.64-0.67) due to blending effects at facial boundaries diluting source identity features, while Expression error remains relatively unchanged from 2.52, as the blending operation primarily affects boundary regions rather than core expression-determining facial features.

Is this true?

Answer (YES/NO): NO